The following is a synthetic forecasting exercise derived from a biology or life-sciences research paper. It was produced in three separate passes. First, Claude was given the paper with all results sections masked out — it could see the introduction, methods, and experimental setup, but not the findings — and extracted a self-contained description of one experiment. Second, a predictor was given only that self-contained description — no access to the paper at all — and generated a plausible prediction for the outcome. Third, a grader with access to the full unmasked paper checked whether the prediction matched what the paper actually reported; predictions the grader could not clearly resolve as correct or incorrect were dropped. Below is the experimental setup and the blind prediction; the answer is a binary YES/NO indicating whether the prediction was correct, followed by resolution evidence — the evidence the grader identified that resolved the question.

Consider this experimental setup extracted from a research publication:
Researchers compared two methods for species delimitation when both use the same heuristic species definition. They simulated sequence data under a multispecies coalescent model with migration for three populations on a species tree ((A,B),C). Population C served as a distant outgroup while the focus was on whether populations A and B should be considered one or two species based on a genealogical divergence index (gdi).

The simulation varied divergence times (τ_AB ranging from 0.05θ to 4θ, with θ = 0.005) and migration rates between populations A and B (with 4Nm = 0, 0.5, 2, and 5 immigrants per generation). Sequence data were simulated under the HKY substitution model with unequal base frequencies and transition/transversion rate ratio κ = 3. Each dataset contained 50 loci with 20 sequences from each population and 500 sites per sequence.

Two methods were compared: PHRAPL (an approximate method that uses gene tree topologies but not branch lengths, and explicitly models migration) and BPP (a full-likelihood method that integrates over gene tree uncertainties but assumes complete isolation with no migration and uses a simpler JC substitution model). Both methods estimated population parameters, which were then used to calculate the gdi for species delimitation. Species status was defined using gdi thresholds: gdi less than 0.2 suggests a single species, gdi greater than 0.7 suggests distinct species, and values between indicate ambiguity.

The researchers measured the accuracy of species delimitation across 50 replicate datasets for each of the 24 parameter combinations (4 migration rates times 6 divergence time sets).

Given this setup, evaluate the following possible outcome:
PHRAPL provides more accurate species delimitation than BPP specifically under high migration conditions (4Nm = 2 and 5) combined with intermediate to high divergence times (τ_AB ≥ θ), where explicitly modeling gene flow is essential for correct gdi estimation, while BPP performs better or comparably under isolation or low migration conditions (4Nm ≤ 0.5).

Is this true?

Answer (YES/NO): NO